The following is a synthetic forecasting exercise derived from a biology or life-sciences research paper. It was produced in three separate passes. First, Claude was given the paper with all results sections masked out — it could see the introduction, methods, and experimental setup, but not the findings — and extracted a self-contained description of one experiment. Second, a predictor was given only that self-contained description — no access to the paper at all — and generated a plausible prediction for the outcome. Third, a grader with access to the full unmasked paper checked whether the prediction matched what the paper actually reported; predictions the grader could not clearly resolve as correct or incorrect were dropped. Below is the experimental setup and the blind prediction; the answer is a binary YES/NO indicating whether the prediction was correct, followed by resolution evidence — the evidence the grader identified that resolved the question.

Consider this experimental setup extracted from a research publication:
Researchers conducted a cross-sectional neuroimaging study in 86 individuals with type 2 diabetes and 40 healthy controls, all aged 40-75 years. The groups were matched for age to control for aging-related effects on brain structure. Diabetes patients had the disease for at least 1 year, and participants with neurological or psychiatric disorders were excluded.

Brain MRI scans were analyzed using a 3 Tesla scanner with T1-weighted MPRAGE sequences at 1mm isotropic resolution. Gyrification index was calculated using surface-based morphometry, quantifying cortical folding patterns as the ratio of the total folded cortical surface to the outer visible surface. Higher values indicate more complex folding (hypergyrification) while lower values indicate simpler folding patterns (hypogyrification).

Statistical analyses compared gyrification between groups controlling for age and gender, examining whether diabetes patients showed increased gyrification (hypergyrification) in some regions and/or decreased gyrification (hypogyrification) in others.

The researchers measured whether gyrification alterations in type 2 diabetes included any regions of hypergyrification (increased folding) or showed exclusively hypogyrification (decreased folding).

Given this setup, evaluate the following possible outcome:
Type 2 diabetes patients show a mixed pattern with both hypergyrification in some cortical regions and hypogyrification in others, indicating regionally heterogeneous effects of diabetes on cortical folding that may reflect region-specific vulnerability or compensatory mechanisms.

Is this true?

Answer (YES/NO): YES